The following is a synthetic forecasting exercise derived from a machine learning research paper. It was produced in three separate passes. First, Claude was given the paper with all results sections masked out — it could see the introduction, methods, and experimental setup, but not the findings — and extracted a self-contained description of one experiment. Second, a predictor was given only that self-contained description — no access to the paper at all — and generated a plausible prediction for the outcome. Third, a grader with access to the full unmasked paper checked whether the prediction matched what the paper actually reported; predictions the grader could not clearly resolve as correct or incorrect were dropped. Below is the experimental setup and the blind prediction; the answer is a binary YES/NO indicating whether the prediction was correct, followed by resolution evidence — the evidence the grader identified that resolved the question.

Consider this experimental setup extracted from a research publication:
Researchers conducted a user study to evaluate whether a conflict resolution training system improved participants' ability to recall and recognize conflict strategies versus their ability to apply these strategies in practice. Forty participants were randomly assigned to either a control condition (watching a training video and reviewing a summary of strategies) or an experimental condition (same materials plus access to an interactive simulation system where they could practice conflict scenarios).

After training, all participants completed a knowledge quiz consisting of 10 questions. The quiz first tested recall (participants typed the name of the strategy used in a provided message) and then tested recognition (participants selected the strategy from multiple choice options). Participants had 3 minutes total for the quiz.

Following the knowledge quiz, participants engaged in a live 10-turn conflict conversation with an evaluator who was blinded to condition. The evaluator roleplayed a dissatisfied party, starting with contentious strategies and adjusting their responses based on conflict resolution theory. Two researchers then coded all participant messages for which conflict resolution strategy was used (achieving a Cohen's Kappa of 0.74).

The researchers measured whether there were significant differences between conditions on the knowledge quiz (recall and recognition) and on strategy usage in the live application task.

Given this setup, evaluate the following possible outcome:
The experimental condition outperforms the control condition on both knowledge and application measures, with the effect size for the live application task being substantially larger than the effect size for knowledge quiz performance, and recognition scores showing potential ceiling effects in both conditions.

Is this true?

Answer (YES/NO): NO